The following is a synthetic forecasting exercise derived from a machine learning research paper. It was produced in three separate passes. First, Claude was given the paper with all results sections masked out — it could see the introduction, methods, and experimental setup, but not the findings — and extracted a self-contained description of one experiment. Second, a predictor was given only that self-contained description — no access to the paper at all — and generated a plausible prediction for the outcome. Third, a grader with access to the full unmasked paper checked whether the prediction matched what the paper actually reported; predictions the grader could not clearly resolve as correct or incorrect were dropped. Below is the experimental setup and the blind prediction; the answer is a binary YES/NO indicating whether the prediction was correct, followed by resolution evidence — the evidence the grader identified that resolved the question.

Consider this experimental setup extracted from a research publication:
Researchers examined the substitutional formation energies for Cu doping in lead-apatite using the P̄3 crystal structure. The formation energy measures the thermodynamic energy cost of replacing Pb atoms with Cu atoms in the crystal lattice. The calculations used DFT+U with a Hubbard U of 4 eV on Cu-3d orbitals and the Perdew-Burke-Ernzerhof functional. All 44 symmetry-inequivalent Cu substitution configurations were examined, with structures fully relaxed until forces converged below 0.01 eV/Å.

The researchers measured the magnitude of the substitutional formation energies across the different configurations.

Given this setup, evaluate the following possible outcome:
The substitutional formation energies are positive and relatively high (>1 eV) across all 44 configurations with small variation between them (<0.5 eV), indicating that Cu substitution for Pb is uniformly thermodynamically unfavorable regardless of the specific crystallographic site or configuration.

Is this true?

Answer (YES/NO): NO